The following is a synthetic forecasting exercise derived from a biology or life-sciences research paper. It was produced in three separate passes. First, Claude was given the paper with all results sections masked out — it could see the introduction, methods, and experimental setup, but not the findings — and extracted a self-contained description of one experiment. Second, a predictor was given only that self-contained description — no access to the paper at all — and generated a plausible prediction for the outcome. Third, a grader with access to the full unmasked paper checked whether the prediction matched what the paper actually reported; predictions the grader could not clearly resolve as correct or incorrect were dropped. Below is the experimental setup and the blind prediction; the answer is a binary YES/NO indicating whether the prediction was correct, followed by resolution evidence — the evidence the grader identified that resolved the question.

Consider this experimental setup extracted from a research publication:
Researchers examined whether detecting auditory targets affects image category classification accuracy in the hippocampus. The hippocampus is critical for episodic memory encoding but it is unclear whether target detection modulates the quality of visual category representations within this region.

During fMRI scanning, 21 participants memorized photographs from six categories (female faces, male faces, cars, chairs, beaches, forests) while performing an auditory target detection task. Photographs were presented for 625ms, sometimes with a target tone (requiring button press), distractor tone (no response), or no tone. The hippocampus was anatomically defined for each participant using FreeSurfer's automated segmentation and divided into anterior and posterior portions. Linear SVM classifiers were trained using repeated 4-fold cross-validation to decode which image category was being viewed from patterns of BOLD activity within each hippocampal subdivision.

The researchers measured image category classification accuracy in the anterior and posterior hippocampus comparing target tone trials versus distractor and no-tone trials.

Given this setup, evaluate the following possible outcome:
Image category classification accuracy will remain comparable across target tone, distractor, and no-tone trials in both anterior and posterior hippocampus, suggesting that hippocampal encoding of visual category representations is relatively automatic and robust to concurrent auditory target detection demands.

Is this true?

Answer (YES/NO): NO